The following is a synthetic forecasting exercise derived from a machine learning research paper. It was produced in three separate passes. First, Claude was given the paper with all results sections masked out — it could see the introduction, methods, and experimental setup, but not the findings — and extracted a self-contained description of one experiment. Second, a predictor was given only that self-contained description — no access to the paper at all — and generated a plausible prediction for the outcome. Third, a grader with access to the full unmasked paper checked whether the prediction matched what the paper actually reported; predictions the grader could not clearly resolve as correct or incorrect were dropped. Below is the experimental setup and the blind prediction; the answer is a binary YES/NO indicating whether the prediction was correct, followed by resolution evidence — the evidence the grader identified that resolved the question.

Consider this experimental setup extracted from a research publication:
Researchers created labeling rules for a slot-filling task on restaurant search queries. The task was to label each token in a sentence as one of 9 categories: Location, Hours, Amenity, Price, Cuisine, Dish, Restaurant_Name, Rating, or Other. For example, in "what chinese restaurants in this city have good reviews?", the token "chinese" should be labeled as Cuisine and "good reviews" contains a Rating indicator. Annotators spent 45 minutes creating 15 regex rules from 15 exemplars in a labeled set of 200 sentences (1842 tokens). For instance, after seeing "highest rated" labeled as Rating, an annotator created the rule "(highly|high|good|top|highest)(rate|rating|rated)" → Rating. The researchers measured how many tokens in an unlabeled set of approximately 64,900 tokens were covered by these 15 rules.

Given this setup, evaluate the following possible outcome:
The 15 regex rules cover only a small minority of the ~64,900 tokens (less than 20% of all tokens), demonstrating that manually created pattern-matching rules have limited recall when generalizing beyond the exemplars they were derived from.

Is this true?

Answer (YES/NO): YES